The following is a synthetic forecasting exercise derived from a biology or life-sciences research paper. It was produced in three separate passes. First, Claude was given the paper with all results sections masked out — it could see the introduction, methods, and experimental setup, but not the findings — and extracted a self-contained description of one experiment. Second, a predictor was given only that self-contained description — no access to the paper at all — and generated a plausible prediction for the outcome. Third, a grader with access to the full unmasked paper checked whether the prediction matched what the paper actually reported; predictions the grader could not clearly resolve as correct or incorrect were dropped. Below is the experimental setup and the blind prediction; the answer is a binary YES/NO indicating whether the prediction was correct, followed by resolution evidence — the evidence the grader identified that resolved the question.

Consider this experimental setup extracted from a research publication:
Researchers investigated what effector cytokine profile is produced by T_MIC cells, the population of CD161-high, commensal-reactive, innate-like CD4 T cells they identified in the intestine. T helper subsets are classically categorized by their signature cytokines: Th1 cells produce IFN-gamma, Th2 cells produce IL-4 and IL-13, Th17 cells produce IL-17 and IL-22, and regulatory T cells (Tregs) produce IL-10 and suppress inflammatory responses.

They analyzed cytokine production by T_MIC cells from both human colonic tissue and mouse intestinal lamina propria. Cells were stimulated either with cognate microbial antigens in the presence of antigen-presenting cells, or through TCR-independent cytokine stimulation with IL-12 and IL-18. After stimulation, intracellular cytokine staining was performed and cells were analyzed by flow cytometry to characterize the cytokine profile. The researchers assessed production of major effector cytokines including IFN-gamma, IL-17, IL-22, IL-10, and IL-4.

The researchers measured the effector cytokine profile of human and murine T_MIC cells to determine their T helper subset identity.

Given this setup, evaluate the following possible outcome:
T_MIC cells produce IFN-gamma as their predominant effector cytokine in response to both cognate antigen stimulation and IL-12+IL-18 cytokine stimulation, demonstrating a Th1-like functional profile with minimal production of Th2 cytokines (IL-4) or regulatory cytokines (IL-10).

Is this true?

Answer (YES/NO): NO